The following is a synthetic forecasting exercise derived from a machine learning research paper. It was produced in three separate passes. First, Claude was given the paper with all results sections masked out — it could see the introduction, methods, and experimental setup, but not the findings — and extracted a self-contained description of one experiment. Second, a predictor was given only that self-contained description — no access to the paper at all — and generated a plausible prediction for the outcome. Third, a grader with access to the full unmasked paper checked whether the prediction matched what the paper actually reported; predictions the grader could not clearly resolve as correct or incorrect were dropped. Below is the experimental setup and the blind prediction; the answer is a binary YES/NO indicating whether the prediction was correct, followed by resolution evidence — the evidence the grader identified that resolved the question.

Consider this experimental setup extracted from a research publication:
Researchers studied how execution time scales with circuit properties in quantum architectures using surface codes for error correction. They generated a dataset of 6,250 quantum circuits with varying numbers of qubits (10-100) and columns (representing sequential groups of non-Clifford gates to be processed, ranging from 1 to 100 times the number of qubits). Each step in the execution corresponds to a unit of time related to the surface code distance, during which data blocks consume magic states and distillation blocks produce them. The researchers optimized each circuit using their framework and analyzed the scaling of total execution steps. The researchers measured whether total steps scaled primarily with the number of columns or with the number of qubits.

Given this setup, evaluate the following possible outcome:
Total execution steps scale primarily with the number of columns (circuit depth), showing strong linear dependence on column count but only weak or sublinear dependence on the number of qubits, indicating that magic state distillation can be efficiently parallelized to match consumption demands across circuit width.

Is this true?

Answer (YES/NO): NO